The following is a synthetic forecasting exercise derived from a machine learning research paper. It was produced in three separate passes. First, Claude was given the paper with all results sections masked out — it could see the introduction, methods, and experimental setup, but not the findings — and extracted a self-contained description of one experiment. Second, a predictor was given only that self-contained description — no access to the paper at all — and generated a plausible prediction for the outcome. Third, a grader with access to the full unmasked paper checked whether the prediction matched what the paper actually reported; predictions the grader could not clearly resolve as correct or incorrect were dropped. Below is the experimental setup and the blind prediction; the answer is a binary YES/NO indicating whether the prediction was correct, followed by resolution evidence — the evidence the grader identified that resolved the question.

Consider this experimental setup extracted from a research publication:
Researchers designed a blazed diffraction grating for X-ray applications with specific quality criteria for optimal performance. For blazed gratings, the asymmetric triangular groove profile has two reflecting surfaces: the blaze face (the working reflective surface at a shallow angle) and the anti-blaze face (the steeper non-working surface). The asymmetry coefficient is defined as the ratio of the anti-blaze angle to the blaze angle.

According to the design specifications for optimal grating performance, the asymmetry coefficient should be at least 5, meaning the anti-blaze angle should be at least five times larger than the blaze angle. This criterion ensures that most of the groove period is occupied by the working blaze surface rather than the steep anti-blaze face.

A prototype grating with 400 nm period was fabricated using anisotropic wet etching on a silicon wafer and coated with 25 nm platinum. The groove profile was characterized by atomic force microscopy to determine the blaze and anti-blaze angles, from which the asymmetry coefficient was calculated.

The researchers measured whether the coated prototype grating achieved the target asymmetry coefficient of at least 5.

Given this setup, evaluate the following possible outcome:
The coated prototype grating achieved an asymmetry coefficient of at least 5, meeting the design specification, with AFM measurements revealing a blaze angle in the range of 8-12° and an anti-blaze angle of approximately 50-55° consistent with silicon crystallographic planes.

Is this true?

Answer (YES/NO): NO